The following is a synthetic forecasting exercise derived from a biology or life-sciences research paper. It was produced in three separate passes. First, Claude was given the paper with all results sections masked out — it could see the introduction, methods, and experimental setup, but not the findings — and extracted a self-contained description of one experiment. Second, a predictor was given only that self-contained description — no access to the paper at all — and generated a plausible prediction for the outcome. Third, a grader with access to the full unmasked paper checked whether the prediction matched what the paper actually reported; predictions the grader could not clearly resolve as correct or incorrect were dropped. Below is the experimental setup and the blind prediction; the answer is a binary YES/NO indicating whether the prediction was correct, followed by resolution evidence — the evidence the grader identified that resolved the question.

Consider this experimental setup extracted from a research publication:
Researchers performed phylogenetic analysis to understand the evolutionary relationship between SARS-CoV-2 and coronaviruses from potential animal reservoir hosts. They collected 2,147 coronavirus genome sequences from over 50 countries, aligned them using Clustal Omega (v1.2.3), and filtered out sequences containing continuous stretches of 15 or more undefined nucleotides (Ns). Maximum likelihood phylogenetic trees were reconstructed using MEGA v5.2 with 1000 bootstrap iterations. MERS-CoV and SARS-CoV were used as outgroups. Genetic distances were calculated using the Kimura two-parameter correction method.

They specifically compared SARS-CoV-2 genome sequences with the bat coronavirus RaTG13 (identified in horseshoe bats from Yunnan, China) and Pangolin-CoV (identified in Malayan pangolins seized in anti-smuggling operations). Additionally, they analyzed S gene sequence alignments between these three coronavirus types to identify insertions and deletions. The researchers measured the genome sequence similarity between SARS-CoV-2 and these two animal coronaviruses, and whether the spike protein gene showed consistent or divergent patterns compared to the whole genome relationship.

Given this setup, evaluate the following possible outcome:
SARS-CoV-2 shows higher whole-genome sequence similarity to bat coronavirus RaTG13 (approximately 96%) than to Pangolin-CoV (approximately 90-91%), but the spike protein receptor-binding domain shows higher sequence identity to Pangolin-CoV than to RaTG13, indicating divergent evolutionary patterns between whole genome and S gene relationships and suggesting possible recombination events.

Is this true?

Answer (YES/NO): NO